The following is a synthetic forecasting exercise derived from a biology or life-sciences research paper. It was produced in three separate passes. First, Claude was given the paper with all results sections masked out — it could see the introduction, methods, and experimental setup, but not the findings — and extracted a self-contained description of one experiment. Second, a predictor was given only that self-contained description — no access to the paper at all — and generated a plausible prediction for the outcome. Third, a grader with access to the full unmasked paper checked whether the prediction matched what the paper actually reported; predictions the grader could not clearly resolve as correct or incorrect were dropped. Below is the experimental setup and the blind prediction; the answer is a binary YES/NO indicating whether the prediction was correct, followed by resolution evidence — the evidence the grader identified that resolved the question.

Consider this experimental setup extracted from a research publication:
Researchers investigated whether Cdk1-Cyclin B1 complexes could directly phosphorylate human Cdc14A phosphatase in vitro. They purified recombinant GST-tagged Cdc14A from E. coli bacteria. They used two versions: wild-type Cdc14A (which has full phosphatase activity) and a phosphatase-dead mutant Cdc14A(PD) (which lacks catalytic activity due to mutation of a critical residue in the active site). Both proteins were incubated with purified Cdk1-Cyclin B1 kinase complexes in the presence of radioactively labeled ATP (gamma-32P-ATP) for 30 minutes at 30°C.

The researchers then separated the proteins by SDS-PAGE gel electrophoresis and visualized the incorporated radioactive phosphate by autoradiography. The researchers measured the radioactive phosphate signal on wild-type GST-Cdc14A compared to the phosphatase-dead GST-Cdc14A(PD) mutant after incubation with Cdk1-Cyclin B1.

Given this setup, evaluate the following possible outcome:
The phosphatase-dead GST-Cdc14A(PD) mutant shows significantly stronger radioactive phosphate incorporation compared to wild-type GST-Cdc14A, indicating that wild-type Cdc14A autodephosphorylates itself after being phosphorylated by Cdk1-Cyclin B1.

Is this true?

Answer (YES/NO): YES